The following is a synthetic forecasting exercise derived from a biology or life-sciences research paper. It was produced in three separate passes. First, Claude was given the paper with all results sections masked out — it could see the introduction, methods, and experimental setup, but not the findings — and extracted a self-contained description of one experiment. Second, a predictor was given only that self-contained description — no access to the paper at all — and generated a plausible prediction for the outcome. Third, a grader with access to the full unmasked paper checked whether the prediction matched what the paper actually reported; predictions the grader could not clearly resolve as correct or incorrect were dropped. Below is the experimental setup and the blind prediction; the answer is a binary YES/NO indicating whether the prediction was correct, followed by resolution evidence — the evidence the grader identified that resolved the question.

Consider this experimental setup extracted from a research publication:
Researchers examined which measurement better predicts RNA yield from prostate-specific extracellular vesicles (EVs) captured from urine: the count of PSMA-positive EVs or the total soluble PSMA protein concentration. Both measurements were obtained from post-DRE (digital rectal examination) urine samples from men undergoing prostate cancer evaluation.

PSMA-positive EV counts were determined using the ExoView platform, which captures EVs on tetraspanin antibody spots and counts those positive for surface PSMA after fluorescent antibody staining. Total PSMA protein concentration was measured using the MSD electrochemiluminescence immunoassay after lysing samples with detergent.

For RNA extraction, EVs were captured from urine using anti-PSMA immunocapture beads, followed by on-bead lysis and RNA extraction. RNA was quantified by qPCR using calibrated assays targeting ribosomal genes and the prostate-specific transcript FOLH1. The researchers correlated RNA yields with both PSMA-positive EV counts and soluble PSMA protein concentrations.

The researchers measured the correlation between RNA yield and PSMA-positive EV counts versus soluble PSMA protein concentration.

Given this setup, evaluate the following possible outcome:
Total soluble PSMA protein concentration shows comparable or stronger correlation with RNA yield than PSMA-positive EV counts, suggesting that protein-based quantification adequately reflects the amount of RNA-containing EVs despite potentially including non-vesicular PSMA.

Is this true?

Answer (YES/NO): NO